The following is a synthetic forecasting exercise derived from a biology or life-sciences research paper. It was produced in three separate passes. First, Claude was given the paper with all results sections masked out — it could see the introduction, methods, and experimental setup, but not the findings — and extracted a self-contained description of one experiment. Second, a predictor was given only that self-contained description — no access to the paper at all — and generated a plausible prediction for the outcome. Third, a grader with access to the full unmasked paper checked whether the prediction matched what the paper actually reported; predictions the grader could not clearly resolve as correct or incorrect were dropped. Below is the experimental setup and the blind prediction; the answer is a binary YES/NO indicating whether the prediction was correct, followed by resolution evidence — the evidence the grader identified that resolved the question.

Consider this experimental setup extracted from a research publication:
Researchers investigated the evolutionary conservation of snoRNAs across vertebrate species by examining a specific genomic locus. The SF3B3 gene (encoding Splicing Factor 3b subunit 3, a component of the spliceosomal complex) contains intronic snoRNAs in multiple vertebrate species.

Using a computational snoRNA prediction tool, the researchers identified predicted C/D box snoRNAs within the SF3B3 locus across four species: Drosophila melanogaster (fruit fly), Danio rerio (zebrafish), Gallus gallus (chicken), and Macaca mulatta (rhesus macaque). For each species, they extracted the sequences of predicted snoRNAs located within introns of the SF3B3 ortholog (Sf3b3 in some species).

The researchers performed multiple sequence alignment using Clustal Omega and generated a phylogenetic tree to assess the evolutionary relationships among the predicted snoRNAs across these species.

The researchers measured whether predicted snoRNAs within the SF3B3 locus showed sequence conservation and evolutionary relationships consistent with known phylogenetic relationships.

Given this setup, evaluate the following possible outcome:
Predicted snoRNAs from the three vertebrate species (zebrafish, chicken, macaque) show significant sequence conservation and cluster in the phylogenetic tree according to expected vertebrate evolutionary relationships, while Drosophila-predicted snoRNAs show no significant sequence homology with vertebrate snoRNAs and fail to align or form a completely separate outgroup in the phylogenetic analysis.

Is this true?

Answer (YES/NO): NO